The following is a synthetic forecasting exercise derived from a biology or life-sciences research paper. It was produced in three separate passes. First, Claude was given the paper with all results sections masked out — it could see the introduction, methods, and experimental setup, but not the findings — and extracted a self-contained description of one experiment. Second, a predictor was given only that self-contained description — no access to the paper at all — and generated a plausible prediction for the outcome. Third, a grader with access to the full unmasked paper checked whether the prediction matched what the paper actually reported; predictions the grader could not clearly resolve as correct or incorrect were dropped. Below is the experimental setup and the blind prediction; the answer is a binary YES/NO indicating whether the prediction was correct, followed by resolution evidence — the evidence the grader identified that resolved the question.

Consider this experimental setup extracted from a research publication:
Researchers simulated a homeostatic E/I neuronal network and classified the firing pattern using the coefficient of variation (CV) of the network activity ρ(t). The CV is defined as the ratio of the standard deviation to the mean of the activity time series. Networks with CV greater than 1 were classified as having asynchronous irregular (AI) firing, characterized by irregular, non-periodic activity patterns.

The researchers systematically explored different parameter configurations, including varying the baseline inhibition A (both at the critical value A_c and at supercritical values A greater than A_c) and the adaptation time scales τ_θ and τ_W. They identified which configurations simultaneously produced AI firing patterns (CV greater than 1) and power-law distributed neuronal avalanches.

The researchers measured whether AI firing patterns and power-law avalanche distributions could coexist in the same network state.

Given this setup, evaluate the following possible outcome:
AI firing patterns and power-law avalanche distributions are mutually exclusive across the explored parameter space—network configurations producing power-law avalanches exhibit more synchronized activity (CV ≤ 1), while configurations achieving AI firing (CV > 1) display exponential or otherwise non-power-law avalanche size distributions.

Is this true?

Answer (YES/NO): NO